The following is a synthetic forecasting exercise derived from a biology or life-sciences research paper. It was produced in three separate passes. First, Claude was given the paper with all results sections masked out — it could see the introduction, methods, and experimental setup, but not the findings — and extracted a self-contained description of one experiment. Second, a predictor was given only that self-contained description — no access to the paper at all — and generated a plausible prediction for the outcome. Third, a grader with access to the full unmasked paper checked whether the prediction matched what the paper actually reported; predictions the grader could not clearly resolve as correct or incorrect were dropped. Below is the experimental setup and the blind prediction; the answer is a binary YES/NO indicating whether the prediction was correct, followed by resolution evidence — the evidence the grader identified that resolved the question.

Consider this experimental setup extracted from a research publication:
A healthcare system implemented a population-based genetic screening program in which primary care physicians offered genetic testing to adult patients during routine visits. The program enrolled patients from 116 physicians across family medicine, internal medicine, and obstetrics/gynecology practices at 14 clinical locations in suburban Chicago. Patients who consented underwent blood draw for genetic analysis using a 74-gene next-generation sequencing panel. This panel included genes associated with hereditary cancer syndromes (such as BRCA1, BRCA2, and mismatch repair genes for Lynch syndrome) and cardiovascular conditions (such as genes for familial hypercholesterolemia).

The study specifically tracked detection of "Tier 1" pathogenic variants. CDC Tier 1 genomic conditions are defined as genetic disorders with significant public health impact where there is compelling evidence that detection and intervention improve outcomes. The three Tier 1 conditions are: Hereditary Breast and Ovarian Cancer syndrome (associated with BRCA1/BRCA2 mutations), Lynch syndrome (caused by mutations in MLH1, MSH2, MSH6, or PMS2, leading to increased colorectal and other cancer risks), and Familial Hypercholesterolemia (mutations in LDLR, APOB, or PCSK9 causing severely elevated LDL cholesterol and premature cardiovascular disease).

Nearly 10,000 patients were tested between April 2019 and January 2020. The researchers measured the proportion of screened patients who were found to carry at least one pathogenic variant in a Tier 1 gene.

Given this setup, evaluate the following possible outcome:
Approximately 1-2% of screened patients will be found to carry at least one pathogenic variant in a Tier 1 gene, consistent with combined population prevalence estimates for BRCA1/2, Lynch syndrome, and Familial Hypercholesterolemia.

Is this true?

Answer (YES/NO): YES